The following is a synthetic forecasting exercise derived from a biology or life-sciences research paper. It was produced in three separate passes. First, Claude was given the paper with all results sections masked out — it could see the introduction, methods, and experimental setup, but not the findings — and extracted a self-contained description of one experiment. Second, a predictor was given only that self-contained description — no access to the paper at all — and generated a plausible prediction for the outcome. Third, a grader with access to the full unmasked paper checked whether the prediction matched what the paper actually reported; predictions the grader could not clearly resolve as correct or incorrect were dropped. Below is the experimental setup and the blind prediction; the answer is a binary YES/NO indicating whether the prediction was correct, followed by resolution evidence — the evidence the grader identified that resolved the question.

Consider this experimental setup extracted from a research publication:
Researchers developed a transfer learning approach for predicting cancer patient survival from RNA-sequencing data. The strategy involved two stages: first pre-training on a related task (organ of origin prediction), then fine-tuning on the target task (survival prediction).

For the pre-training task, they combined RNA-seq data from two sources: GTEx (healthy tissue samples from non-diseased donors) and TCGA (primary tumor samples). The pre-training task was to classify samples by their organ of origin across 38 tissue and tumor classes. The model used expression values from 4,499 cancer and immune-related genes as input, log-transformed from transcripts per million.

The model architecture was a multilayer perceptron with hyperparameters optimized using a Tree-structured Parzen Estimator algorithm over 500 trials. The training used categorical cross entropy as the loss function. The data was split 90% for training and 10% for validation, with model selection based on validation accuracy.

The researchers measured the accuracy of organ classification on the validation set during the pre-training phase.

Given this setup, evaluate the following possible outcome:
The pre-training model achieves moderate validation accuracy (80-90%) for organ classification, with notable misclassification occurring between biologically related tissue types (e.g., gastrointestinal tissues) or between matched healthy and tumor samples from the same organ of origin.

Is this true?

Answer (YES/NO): NO